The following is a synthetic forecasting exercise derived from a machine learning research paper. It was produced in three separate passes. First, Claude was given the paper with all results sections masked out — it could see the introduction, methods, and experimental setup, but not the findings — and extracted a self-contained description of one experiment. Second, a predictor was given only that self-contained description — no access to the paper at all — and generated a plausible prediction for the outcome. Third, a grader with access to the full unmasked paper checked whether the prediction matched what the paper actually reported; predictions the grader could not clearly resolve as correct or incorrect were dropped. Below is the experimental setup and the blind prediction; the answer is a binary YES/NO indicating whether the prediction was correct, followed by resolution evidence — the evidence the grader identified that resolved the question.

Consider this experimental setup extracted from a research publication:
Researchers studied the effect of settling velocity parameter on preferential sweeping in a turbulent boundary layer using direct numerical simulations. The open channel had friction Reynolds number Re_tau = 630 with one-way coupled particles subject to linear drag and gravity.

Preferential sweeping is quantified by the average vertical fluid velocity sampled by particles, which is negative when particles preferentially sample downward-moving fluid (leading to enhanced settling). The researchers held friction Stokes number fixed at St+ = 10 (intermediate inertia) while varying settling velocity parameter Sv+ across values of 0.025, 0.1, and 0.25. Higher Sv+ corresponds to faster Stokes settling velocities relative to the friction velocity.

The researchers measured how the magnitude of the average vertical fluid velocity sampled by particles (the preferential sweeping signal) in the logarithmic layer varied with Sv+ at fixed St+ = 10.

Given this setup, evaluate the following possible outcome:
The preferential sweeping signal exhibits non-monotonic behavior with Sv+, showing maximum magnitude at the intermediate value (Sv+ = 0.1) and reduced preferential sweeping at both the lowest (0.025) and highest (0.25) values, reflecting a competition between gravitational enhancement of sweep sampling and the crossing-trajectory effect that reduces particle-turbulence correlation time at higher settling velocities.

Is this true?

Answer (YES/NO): NO